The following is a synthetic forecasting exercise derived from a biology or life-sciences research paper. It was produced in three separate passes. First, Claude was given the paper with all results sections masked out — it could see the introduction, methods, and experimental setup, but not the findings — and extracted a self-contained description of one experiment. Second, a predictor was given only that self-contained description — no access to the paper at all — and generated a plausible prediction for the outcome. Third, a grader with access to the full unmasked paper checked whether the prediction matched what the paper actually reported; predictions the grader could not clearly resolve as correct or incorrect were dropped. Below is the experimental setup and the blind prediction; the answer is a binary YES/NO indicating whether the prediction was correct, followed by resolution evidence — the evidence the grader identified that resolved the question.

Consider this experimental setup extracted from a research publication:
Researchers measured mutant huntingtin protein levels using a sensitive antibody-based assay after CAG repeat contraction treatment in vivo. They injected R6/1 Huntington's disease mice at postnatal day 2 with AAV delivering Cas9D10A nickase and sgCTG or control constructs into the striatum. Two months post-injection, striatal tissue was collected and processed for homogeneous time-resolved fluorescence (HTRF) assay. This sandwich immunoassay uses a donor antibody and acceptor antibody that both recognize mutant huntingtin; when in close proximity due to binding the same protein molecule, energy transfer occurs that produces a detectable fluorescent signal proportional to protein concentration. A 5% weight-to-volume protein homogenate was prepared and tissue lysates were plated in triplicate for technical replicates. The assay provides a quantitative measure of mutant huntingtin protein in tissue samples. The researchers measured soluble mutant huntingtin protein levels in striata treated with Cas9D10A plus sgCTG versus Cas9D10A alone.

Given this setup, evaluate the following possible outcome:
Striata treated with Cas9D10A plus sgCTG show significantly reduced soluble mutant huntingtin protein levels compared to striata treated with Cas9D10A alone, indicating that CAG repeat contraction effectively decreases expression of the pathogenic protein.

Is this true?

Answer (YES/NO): NO